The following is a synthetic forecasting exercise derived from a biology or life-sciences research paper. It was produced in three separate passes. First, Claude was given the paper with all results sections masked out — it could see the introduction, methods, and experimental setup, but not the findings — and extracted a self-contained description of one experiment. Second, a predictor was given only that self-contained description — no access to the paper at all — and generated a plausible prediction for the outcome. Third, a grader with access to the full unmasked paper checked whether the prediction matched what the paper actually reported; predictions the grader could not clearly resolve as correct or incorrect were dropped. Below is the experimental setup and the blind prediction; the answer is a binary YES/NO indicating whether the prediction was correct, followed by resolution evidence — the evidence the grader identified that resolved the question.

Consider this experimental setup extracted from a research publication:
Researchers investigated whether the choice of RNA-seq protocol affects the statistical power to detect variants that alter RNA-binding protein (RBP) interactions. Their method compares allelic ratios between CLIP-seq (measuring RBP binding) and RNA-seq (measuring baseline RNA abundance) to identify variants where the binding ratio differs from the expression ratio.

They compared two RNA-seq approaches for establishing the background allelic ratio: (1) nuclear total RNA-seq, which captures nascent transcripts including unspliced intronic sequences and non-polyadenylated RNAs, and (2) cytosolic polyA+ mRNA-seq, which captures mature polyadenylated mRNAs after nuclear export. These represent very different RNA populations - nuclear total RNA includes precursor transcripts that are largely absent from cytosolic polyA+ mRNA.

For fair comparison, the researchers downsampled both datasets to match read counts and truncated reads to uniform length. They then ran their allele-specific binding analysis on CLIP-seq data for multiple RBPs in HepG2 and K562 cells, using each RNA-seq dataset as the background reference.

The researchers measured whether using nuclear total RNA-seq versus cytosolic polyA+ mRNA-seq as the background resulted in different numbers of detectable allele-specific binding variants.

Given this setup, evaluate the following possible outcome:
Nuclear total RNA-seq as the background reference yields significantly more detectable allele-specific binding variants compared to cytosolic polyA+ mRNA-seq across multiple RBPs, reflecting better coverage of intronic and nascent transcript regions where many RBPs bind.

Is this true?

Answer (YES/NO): NO